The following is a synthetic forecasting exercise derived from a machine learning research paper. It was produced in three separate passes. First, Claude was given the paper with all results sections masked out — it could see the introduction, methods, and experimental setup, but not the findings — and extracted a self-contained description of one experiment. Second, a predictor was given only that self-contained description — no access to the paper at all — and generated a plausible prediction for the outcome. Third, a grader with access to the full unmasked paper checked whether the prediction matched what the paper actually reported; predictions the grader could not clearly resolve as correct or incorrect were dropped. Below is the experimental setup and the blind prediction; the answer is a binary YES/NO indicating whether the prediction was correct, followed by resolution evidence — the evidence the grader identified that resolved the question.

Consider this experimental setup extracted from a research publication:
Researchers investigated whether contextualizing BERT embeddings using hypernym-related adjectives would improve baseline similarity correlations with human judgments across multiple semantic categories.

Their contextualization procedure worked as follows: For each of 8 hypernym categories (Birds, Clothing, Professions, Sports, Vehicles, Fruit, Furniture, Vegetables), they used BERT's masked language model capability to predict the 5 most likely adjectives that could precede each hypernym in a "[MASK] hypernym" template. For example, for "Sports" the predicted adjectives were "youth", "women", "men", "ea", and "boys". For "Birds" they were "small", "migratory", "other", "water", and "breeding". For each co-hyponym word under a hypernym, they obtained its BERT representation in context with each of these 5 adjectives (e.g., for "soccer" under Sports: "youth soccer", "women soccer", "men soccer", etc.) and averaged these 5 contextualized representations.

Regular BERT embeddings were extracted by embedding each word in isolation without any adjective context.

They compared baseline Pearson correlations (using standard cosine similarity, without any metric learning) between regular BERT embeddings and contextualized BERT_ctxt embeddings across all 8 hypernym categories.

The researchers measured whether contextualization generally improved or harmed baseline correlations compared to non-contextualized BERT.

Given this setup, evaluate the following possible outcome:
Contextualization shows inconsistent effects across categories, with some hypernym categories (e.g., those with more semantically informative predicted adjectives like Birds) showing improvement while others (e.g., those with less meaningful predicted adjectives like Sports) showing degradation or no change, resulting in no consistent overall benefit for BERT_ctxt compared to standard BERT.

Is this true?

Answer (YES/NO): NO